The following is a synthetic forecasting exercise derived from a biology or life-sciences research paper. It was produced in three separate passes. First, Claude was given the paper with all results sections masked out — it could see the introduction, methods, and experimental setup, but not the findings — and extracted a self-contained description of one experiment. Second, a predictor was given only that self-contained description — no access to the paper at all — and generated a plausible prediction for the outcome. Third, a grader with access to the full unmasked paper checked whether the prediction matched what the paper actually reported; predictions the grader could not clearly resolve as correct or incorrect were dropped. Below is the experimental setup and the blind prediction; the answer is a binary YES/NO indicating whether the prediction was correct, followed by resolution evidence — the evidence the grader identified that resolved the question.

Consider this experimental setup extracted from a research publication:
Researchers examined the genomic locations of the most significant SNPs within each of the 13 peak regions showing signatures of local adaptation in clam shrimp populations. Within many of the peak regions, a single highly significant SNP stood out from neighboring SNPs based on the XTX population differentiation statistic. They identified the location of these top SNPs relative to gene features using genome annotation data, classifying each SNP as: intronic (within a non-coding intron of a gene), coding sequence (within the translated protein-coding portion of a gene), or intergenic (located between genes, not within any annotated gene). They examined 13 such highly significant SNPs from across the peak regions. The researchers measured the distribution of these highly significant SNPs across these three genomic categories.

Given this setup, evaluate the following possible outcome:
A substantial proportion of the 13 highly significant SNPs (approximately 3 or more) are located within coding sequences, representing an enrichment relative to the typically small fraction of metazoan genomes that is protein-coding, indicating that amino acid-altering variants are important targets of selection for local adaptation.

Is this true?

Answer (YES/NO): YES